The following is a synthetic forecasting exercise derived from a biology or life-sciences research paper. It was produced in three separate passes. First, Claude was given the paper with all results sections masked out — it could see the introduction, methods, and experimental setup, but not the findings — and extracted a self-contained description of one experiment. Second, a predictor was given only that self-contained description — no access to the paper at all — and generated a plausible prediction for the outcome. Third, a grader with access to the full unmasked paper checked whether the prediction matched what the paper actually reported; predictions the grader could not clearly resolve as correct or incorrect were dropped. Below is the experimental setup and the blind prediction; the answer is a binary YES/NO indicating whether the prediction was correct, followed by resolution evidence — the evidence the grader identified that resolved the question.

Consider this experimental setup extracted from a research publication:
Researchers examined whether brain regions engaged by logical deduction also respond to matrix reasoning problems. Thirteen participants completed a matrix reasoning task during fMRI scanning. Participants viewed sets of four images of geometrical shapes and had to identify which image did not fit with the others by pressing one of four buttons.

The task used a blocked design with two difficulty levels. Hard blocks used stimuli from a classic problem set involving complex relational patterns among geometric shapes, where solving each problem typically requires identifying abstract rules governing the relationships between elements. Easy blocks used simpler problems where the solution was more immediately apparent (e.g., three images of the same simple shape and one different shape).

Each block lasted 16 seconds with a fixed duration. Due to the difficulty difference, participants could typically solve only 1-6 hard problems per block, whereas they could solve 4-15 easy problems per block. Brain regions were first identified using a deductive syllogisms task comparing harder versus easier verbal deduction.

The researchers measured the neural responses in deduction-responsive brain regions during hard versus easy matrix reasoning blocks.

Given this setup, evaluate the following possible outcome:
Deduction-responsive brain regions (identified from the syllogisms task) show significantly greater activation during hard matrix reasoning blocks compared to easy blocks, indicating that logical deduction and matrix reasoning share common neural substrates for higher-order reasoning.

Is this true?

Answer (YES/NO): YES